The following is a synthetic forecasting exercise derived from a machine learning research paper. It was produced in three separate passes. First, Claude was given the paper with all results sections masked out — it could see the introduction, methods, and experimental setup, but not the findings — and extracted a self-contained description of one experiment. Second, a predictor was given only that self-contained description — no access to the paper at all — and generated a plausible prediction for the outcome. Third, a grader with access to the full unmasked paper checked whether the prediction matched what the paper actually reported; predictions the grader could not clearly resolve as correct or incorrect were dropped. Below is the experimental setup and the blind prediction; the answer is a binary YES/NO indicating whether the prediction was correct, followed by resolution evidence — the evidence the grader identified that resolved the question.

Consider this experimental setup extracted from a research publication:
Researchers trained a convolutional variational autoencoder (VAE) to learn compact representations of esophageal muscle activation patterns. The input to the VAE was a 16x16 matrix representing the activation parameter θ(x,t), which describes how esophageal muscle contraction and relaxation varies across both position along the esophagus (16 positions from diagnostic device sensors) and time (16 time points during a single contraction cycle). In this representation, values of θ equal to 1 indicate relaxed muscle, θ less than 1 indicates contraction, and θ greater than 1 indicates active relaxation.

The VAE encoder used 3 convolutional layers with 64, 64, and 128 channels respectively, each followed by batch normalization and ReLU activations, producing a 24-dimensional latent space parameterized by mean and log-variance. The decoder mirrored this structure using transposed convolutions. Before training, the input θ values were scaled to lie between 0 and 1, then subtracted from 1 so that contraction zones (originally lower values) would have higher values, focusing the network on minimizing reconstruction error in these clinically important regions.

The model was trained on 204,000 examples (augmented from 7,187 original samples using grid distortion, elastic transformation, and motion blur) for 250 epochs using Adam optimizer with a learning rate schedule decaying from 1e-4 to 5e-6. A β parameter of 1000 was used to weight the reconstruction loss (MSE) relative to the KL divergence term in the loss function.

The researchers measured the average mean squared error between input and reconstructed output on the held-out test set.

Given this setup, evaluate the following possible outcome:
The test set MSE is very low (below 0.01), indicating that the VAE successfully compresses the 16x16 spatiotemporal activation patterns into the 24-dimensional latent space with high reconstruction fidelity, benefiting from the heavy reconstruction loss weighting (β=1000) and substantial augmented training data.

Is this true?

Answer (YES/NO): YES